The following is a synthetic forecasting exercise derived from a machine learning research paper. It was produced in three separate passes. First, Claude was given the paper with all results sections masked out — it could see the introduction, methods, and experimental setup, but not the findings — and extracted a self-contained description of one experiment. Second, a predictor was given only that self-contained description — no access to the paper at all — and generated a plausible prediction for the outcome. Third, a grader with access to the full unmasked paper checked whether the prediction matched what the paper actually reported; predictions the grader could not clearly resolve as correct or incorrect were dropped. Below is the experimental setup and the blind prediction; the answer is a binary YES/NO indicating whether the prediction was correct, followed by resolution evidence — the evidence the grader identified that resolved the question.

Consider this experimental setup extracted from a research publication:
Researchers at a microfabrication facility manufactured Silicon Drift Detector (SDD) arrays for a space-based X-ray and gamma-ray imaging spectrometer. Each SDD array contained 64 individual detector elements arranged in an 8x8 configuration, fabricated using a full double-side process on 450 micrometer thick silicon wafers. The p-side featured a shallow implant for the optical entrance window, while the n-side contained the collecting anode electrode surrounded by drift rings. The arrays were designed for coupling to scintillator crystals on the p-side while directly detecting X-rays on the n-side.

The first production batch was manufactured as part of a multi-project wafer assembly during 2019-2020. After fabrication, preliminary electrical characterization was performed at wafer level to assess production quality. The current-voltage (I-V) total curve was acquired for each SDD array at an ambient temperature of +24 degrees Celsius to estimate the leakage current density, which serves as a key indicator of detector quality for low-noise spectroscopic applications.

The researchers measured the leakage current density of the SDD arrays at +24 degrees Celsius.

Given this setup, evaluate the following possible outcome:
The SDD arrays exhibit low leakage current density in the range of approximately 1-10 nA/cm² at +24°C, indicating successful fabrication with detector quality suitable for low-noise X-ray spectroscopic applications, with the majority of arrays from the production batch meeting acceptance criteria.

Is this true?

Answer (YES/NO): NO